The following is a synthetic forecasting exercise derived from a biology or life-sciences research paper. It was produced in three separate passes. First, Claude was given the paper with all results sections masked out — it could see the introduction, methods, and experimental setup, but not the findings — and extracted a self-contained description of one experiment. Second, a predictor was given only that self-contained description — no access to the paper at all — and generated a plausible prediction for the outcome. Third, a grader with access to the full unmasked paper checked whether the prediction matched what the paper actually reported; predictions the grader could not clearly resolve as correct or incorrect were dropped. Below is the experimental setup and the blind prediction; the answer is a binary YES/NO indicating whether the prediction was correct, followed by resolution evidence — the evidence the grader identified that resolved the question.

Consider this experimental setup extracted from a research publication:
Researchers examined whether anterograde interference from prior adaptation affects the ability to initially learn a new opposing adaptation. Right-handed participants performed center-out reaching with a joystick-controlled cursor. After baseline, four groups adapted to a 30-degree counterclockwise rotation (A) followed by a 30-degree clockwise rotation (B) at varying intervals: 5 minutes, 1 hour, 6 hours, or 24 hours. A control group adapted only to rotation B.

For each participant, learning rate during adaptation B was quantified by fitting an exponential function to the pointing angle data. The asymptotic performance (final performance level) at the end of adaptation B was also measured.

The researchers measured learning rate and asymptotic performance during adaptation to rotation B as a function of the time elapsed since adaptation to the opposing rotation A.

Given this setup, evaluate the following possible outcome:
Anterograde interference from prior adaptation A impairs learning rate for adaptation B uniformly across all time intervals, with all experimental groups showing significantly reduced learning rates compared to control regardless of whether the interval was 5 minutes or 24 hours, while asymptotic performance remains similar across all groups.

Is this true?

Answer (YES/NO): NO